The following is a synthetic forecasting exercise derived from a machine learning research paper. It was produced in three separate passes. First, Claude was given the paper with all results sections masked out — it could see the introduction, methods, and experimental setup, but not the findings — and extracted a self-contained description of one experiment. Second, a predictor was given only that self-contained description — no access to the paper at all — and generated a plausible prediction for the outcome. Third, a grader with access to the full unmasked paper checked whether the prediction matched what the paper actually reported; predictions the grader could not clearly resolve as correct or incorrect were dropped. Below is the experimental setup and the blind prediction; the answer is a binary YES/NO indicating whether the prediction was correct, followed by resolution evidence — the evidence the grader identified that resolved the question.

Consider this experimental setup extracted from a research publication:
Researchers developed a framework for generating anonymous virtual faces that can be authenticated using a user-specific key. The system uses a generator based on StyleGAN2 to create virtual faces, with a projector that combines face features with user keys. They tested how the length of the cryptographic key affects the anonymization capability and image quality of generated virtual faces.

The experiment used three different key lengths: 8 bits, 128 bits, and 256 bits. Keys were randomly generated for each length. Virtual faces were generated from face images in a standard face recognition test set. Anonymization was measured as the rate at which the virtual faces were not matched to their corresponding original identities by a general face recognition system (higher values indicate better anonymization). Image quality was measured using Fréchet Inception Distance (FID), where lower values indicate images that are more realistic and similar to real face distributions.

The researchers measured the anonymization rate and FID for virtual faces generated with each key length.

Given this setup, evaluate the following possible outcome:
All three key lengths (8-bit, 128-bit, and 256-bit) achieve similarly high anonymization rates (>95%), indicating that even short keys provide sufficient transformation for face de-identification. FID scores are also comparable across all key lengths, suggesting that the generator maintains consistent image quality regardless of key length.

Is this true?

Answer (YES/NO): YES